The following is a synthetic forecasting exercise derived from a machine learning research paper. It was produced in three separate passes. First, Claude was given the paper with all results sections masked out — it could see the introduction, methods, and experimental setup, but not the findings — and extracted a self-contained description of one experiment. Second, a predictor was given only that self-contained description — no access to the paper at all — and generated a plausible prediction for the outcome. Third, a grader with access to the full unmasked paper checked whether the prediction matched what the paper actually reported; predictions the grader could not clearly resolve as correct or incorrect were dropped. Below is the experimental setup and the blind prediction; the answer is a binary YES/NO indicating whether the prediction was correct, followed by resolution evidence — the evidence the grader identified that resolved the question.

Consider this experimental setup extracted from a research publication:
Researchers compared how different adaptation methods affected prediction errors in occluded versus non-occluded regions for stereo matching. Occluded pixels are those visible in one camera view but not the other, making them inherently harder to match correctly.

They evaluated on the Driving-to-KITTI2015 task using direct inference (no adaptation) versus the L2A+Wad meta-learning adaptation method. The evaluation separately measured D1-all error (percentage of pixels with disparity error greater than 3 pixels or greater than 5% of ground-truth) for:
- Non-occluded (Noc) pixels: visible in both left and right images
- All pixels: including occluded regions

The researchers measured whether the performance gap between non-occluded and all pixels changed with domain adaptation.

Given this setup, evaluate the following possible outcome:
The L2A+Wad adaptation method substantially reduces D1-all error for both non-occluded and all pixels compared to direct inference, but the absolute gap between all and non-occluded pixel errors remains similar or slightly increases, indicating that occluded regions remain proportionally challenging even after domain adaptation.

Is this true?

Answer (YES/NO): YES